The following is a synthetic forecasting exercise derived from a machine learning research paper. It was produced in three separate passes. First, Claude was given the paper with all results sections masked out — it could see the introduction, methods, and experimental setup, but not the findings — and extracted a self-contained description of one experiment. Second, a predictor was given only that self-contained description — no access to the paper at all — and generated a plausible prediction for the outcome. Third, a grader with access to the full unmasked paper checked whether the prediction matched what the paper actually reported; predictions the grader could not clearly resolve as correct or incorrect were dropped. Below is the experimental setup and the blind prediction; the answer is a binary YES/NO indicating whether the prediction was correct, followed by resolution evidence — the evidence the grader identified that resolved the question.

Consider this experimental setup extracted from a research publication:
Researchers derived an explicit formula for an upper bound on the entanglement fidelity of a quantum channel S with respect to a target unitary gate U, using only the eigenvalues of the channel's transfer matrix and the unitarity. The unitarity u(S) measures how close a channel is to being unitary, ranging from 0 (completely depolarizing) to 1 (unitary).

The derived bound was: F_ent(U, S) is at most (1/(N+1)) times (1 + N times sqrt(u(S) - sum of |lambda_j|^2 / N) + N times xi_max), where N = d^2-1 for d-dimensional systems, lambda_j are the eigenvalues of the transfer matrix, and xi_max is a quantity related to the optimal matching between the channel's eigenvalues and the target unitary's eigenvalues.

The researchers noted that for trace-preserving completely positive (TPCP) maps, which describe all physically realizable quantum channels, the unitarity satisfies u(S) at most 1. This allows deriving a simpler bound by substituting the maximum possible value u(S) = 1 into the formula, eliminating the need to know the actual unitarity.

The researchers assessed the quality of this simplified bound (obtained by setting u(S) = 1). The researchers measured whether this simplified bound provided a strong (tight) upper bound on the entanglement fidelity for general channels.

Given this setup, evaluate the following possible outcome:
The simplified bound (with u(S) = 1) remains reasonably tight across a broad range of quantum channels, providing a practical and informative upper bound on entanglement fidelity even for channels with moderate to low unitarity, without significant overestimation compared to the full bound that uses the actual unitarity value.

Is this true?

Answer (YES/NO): NO